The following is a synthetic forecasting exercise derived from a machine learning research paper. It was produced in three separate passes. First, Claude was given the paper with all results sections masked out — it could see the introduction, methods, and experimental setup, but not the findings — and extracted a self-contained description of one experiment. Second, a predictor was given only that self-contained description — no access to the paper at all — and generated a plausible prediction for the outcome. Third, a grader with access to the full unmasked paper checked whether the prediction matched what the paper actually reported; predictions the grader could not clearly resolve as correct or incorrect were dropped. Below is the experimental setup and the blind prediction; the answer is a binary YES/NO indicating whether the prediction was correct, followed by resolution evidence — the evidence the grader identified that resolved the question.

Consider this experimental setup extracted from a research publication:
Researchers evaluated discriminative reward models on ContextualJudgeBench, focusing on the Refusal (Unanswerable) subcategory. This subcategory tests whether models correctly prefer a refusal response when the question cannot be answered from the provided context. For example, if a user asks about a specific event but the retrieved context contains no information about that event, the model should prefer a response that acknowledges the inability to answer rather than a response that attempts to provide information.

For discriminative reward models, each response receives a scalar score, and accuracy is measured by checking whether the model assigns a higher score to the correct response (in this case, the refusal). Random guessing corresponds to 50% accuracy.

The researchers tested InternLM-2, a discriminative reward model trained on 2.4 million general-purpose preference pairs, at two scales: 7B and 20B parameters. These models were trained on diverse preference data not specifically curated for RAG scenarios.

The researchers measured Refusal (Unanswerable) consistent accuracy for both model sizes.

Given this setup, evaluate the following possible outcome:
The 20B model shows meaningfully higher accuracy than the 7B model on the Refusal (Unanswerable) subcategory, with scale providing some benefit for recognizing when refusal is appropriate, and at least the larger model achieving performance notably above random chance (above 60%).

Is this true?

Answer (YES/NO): NO